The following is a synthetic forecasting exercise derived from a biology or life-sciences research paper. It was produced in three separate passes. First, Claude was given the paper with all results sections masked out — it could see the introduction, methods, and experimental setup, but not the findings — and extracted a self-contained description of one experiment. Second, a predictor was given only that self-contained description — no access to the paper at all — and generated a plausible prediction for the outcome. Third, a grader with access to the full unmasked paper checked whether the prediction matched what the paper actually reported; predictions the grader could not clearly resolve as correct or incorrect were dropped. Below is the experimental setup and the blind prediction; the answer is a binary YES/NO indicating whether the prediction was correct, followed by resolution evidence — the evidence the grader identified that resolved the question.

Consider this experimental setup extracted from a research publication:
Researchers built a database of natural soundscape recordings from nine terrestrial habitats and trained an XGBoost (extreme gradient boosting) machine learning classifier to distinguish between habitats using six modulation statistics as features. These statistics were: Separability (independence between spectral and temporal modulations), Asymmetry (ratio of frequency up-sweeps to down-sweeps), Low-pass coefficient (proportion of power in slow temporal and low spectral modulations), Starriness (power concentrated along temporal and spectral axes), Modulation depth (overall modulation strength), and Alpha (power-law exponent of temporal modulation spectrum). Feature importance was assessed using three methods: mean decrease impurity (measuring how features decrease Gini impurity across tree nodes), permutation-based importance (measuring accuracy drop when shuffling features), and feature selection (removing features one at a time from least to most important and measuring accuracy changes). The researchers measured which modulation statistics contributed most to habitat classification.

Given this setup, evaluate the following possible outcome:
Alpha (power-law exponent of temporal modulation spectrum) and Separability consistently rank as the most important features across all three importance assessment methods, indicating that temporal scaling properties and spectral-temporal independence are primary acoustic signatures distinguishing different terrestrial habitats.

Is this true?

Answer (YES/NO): NO